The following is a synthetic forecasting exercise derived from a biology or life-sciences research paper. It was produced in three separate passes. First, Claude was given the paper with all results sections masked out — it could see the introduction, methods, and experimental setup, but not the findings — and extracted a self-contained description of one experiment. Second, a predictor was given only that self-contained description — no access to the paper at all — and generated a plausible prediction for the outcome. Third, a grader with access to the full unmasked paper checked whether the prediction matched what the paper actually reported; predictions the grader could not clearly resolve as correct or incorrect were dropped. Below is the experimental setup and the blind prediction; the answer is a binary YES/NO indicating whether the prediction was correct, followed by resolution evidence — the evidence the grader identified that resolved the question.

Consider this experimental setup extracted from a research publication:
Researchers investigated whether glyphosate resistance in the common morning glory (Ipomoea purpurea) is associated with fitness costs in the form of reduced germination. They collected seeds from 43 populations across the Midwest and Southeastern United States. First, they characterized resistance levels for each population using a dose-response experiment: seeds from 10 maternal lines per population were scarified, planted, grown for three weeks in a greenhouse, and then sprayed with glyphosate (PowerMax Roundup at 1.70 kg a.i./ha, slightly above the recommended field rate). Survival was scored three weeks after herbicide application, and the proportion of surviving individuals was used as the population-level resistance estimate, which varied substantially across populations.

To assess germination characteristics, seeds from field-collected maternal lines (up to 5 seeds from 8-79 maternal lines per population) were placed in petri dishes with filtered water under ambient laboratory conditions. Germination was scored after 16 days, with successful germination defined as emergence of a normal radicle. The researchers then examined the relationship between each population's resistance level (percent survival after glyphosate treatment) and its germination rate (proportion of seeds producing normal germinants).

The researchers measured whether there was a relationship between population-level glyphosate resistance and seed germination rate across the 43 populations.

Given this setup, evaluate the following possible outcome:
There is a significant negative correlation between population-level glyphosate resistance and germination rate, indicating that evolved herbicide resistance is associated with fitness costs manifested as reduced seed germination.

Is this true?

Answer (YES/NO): YES